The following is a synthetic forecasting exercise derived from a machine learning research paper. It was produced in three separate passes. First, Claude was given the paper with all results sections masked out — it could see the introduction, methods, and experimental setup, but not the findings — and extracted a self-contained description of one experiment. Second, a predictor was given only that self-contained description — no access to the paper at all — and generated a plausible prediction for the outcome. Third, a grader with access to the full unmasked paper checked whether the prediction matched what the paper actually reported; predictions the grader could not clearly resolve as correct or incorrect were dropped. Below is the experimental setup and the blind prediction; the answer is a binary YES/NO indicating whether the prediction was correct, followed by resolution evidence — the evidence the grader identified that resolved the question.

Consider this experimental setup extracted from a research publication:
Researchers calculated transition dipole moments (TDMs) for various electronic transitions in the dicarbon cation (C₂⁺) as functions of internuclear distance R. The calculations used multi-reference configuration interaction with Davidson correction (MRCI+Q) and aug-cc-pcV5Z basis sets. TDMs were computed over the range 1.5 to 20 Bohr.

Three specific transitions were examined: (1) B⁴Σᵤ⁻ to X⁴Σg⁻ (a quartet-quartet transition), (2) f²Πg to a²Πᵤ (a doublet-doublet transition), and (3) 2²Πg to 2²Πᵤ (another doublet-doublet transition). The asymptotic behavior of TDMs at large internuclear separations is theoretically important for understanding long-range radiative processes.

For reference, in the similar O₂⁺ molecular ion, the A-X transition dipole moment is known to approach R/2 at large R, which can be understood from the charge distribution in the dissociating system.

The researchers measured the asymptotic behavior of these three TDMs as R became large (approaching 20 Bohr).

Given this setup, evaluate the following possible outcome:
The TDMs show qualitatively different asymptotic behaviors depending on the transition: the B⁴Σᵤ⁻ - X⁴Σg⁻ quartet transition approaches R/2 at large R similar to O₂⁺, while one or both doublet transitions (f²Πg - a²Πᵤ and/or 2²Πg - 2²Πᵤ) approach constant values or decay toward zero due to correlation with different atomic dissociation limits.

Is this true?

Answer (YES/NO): NO